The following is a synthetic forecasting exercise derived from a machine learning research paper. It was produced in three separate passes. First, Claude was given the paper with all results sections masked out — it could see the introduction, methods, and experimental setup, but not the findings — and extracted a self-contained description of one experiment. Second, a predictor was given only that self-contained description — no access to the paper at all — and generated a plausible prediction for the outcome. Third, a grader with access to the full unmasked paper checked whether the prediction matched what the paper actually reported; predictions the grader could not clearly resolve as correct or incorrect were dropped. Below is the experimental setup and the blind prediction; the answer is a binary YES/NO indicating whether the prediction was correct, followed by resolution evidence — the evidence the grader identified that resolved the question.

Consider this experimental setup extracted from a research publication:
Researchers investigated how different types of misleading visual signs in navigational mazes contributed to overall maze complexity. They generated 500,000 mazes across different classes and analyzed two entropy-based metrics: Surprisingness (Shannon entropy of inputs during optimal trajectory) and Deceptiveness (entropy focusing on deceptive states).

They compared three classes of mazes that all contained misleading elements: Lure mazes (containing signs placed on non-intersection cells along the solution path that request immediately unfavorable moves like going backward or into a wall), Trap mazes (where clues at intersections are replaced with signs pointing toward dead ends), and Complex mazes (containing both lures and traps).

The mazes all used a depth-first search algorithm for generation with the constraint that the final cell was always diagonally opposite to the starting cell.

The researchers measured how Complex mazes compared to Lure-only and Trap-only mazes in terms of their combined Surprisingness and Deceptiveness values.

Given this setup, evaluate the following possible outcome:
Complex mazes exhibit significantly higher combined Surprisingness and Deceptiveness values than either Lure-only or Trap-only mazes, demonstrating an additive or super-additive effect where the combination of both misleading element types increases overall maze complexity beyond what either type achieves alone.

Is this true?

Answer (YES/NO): YES